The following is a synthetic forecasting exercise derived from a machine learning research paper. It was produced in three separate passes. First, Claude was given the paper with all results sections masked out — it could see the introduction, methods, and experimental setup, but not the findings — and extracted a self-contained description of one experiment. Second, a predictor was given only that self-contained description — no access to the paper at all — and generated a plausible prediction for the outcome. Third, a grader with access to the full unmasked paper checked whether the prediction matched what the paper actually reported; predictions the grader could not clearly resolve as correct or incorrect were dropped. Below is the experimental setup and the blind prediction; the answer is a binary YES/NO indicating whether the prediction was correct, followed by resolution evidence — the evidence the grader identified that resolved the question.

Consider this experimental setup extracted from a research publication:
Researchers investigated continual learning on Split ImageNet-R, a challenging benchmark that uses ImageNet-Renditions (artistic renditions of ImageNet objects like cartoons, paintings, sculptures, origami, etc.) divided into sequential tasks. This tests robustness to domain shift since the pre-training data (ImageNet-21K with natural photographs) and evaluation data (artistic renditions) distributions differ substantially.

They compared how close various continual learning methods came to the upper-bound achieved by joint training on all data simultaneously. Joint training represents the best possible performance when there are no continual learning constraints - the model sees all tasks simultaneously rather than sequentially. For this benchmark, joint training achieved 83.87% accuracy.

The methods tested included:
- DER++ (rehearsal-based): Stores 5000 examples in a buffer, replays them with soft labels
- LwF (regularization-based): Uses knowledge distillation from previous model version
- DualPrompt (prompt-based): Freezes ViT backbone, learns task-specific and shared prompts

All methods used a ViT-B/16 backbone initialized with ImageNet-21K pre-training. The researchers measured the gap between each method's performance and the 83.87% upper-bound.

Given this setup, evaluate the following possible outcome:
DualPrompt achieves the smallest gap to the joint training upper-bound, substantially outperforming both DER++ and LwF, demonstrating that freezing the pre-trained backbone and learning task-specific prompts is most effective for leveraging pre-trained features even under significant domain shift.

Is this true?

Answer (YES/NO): NO